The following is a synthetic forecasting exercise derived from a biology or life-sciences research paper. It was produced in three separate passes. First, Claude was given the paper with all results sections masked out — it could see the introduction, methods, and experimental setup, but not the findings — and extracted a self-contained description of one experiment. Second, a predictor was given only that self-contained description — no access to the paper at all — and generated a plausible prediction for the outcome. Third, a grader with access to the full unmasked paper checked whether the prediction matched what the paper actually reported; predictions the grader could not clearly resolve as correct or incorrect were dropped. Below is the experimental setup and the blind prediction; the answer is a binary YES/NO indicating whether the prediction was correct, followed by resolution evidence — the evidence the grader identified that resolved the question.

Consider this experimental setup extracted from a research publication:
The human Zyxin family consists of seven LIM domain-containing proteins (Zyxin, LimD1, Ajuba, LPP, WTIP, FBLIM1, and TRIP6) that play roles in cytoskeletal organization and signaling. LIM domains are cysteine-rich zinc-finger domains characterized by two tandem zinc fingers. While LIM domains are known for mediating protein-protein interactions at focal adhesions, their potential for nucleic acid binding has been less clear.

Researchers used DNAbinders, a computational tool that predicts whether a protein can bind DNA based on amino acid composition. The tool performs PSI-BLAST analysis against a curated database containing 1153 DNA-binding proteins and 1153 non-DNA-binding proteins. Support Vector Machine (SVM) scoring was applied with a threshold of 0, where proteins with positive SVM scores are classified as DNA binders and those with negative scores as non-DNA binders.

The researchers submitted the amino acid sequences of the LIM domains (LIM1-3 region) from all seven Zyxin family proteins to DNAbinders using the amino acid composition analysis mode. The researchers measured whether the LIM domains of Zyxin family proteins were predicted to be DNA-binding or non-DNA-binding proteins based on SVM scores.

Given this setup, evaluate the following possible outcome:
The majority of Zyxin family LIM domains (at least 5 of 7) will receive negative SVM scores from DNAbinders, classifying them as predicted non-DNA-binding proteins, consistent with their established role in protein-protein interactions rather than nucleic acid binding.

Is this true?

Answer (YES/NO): NO